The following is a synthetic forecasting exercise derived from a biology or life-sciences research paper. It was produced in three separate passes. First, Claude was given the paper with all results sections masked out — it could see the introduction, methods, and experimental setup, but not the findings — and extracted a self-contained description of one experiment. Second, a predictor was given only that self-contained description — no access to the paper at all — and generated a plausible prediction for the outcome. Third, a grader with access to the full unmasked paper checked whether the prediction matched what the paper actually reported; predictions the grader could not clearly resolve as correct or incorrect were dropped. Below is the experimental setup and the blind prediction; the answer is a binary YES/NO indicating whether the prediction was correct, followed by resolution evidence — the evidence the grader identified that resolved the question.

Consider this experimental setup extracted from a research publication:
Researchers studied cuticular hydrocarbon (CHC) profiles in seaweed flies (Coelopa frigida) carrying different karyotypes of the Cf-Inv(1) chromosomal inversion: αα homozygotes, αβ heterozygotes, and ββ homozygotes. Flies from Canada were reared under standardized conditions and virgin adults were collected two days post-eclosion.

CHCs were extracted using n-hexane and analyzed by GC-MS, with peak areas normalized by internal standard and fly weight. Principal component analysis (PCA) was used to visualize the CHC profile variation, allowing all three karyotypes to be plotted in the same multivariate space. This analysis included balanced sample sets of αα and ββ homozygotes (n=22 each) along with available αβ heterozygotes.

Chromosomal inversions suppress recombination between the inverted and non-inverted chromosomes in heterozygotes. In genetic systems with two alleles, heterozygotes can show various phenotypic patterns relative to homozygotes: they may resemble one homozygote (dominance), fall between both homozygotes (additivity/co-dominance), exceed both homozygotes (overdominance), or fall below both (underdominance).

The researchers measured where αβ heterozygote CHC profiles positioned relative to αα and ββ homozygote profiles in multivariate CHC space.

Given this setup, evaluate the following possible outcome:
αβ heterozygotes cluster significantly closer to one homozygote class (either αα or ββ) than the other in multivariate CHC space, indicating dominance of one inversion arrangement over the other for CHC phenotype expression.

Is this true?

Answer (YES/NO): NO